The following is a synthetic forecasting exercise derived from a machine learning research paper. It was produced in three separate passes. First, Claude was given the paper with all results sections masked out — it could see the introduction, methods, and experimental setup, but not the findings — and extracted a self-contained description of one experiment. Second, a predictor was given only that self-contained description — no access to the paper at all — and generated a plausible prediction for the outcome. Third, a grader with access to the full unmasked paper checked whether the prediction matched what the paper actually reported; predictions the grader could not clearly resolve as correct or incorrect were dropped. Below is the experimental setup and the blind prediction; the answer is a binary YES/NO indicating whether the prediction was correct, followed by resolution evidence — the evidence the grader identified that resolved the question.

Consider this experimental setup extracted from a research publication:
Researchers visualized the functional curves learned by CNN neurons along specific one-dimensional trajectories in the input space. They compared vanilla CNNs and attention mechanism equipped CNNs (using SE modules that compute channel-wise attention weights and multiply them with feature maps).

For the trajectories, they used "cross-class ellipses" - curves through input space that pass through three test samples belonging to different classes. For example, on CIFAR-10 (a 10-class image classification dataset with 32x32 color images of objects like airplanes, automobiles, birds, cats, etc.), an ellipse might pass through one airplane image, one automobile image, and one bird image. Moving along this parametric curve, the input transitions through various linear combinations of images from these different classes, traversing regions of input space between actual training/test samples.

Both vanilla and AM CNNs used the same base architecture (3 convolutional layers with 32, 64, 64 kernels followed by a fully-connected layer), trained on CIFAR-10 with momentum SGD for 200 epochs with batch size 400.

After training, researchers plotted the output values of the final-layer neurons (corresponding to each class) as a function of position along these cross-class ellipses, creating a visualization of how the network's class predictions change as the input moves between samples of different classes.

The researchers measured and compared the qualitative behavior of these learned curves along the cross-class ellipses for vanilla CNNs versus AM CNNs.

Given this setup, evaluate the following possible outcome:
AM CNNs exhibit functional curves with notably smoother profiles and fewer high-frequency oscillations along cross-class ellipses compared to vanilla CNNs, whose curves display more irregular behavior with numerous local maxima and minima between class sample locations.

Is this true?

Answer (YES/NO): YES